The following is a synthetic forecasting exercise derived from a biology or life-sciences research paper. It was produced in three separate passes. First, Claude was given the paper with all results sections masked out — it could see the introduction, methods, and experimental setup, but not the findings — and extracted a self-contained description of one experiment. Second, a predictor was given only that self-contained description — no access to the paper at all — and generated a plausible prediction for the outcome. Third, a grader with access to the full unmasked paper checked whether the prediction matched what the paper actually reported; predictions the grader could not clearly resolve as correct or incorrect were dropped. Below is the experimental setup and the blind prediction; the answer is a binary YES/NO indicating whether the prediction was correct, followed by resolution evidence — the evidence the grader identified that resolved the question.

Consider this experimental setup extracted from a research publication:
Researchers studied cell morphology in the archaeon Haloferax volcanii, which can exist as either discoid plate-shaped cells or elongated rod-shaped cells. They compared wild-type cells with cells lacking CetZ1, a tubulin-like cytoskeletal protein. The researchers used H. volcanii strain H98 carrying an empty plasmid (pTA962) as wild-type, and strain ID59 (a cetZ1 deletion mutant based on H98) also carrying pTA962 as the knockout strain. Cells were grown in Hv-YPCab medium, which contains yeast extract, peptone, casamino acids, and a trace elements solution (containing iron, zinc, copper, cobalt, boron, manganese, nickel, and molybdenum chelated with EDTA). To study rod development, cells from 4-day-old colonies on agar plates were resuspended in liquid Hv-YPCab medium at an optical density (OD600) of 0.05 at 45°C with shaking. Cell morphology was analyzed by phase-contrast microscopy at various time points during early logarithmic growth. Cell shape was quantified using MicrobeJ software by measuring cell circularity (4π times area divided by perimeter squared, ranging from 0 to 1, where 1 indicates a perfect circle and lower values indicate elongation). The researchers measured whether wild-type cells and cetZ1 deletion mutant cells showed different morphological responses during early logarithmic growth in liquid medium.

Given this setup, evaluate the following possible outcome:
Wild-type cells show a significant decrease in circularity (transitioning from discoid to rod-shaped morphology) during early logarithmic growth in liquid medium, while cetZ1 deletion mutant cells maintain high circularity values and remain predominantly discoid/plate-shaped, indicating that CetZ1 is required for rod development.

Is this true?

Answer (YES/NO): YES